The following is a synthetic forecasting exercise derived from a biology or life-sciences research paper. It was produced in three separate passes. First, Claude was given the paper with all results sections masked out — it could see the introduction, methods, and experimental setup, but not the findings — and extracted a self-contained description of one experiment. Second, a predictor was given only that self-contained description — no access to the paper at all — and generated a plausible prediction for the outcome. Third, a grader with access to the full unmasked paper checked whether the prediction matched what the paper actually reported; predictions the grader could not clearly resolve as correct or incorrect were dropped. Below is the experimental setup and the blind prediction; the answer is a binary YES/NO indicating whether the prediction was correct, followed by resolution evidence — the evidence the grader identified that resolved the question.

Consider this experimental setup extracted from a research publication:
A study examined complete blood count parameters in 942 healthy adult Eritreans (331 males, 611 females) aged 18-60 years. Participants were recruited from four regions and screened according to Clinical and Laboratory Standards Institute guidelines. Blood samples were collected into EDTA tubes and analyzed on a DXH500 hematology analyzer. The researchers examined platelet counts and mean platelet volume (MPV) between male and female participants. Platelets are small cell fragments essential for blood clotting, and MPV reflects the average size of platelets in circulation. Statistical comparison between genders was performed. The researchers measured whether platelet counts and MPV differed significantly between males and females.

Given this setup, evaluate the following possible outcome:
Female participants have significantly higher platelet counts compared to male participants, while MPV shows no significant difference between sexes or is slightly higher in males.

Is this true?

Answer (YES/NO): NO